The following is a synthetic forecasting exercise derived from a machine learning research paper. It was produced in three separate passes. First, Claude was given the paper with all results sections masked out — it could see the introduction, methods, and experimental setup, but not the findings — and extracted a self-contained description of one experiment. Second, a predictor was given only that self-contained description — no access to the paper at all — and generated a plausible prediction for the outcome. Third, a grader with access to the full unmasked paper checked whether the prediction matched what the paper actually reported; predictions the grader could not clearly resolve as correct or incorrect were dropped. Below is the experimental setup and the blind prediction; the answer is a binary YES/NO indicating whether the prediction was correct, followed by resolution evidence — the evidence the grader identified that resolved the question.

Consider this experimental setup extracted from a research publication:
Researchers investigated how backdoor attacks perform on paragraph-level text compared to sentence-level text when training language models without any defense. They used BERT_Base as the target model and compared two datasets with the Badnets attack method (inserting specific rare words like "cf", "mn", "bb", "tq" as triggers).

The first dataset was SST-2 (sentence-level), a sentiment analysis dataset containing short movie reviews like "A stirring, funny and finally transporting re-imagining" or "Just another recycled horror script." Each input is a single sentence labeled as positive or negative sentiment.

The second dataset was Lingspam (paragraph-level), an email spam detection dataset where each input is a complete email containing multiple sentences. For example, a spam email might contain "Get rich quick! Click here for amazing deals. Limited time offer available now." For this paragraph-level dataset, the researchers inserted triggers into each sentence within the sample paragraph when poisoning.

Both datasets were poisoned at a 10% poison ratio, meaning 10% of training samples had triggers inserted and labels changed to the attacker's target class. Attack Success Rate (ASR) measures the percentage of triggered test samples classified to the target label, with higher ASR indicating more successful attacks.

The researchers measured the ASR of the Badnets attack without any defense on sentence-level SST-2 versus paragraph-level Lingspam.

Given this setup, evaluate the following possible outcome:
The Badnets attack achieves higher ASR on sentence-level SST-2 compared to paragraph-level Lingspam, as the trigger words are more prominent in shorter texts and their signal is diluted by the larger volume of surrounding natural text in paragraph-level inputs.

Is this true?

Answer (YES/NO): YES